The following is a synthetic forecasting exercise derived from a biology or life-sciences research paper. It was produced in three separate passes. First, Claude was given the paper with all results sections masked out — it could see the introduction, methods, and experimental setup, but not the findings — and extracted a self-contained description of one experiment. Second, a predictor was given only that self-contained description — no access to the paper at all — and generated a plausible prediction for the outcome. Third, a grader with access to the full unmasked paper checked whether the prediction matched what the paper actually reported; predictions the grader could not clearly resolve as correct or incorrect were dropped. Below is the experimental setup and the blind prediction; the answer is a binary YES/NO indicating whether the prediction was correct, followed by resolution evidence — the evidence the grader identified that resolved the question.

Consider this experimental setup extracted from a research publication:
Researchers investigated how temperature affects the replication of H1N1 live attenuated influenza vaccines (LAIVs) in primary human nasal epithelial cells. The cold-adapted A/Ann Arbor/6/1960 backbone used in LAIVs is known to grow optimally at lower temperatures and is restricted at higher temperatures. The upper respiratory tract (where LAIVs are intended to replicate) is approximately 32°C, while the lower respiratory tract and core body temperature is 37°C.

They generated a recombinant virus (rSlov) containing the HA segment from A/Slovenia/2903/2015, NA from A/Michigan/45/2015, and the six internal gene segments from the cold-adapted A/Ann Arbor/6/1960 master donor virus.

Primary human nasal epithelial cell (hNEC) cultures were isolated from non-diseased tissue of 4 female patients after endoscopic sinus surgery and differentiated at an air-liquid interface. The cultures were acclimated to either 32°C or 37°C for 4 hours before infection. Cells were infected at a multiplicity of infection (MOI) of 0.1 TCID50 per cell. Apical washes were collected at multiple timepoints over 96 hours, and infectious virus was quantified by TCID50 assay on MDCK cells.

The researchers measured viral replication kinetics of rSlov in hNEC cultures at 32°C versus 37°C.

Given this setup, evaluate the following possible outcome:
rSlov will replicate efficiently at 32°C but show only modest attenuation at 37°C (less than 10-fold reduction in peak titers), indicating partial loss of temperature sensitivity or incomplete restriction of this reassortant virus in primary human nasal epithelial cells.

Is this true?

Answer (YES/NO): NO